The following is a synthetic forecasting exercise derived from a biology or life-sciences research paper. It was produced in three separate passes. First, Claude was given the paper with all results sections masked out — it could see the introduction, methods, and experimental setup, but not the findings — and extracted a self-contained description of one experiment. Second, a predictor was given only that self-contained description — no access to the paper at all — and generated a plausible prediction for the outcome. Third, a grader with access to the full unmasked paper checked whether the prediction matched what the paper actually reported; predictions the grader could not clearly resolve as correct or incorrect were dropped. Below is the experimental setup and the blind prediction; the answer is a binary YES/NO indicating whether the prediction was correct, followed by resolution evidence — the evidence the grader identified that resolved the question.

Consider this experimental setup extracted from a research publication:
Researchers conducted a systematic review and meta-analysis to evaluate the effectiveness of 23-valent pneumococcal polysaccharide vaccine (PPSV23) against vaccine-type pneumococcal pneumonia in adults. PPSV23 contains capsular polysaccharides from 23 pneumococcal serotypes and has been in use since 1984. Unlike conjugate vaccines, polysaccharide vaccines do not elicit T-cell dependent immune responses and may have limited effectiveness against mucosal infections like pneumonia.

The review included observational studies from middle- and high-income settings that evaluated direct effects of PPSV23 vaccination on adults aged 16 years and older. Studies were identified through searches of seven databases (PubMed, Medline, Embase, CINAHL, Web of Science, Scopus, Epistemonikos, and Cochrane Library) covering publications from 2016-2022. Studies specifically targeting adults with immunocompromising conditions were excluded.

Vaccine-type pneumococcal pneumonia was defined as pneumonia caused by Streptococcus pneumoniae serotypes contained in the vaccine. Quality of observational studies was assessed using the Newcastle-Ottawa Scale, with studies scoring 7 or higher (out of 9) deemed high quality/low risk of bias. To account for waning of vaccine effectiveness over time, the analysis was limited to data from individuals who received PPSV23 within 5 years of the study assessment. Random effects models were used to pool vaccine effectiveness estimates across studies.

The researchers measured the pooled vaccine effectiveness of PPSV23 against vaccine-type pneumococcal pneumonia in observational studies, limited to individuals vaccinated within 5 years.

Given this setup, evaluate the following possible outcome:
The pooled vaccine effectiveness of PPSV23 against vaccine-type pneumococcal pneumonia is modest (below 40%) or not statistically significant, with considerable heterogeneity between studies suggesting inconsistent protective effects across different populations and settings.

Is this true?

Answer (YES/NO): NO